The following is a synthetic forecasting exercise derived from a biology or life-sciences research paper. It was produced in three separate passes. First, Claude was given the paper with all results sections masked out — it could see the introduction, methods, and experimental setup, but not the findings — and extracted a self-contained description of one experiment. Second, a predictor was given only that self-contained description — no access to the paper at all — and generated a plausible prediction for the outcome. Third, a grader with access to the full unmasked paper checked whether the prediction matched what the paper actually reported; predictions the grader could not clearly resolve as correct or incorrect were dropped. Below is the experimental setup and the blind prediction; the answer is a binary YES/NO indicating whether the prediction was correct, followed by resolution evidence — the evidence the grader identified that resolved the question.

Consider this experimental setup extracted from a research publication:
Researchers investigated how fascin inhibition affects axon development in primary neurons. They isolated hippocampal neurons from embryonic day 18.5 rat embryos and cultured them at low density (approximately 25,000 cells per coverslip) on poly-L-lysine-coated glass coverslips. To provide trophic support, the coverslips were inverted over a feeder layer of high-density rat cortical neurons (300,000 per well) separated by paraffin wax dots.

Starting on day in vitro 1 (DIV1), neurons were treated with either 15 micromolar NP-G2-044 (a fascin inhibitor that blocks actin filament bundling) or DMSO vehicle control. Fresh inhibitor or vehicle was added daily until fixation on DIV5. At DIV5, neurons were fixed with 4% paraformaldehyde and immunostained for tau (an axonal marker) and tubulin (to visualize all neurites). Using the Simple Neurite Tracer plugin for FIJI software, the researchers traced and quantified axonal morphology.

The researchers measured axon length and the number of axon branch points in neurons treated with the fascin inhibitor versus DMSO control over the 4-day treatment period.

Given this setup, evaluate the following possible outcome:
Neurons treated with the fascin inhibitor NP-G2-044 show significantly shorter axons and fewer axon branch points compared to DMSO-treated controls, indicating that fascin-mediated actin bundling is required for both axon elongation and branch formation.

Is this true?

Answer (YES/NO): YES